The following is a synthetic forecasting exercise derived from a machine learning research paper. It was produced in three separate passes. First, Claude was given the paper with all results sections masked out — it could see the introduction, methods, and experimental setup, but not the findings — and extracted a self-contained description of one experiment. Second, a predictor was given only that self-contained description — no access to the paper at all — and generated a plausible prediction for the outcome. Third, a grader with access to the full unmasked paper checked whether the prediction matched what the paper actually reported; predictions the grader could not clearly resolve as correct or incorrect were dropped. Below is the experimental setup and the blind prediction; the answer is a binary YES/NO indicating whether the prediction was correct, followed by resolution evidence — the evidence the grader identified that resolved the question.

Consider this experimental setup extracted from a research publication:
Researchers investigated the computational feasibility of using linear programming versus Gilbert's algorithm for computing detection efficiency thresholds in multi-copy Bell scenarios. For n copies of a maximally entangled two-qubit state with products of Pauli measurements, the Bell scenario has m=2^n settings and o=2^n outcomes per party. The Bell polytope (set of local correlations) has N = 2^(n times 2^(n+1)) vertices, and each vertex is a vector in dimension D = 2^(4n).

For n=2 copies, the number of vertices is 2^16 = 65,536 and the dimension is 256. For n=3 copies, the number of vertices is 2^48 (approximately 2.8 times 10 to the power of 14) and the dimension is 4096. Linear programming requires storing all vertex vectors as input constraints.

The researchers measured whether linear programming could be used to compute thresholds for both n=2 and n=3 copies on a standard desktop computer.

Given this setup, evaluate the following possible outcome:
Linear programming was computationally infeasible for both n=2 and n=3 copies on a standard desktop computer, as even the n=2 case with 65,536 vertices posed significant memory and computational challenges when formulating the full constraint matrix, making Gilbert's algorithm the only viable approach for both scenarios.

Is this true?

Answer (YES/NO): NO